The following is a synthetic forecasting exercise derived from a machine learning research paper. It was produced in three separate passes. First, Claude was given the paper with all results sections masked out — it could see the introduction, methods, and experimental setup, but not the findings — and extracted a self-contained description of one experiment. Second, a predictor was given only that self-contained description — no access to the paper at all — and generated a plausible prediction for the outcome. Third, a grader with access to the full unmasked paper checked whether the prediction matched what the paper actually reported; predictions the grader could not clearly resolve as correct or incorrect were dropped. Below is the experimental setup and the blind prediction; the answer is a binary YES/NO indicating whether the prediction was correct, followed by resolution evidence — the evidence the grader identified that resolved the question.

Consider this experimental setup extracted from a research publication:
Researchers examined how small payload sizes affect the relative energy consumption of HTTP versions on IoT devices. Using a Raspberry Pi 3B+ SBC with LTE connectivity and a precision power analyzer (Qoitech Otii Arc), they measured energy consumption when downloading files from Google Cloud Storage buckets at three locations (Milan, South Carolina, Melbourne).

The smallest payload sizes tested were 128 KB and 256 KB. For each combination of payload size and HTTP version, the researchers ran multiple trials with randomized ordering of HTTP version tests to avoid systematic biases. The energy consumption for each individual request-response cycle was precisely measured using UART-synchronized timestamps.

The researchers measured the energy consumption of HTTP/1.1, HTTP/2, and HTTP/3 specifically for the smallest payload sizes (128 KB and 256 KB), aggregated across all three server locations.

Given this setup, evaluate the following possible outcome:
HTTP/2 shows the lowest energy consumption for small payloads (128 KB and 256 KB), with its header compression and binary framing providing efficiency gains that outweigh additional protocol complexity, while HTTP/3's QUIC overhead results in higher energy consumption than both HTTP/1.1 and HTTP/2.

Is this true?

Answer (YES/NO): NO